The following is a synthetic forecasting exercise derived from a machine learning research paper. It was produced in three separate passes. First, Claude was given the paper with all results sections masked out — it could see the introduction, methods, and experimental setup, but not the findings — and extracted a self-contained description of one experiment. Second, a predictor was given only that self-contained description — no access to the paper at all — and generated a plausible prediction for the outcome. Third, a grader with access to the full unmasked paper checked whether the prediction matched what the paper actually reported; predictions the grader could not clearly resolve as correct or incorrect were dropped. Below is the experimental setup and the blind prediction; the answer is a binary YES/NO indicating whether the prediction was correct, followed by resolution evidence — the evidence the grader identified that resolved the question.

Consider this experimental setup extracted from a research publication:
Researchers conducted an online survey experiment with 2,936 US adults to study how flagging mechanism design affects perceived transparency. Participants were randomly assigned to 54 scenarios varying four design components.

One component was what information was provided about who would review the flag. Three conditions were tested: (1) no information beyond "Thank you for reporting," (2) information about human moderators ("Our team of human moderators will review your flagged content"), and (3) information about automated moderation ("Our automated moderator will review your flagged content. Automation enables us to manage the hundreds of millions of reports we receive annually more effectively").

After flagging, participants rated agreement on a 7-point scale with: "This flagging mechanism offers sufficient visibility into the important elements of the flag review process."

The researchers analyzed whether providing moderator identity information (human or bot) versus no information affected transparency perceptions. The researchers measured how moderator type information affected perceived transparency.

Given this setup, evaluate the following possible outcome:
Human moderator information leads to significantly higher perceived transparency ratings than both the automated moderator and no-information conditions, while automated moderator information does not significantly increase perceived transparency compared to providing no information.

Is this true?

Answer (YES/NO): NO